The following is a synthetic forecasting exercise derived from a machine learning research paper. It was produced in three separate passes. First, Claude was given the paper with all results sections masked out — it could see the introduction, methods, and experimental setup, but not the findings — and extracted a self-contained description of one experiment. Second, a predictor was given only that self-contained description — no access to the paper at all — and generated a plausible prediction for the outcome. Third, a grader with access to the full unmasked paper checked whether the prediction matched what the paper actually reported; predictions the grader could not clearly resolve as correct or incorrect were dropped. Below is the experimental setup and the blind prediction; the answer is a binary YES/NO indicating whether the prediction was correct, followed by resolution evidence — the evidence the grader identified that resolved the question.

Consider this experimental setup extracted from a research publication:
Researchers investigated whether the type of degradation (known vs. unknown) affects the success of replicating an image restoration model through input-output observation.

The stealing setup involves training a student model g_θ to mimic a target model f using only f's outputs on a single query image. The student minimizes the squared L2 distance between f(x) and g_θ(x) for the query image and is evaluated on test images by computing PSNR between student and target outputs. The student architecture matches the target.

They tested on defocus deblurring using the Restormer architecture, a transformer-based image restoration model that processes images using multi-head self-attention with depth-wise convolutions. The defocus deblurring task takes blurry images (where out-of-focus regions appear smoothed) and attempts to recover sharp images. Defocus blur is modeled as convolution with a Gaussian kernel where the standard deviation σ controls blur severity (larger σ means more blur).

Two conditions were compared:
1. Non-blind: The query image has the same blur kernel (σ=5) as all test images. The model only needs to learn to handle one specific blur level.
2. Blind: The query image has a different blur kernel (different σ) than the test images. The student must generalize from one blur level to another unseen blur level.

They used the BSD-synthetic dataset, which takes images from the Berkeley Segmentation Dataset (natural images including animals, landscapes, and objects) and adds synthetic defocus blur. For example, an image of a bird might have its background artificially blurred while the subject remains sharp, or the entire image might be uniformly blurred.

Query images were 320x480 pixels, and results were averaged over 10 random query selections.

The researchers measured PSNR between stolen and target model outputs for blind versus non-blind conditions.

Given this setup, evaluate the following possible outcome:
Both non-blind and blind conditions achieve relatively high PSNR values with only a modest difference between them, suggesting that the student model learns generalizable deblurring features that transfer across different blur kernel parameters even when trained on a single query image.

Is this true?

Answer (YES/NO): NO